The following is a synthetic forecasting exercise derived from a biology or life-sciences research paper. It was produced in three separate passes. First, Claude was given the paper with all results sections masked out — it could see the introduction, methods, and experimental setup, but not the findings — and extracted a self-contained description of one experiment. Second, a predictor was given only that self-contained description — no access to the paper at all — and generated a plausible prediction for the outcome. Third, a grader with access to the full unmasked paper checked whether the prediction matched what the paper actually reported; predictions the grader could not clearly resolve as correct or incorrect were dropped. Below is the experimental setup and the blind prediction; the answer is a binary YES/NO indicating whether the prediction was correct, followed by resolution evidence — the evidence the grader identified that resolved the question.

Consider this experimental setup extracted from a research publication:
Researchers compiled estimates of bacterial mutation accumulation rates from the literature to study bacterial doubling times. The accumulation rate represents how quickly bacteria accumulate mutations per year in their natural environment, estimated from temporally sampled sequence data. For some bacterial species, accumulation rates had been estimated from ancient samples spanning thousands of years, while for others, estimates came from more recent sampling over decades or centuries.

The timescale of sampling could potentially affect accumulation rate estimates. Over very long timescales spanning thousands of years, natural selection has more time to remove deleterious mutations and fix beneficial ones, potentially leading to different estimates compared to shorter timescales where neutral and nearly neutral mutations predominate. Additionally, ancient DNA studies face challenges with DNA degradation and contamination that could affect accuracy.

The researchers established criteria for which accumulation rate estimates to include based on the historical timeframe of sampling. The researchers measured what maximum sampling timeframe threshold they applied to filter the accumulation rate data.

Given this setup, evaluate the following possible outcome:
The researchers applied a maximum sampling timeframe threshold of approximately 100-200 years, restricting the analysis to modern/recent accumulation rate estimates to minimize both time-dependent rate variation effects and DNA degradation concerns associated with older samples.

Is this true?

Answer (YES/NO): NO